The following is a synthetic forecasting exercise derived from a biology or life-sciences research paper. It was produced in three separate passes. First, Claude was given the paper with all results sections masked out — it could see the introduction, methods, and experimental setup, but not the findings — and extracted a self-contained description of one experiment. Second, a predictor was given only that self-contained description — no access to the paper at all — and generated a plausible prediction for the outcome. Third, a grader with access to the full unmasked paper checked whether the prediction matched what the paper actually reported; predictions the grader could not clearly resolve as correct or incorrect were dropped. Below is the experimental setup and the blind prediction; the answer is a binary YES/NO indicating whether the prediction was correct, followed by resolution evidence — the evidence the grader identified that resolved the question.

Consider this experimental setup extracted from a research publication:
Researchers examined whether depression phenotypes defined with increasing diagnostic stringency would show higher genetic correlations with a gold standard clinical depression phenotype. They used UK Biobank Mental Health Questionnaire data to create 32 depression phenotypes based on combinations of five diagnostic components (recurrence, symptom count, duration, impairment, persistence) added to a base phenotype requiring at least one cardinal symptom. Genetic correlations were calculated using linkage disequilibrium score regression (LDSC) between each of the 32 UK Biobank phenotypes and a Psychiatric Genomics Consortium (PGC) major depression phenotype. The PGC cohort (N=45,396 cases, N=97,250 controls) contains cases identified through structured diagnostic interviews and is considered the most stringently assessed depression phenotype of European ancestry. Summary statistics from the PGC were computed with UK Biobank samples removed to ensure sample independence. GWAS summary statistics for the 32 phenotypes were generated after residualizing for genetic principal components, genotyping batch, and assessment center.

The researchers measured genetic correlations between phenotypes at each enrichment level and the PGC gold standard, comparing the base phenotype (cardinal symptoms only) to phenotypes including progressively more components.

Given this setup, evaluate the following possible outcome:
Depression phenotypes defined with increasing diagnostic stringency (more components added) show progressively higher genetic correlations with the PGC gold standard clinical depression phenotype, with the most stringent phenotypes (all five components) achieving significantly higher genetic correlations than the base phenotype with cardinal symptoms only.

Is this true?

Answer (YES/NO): NO